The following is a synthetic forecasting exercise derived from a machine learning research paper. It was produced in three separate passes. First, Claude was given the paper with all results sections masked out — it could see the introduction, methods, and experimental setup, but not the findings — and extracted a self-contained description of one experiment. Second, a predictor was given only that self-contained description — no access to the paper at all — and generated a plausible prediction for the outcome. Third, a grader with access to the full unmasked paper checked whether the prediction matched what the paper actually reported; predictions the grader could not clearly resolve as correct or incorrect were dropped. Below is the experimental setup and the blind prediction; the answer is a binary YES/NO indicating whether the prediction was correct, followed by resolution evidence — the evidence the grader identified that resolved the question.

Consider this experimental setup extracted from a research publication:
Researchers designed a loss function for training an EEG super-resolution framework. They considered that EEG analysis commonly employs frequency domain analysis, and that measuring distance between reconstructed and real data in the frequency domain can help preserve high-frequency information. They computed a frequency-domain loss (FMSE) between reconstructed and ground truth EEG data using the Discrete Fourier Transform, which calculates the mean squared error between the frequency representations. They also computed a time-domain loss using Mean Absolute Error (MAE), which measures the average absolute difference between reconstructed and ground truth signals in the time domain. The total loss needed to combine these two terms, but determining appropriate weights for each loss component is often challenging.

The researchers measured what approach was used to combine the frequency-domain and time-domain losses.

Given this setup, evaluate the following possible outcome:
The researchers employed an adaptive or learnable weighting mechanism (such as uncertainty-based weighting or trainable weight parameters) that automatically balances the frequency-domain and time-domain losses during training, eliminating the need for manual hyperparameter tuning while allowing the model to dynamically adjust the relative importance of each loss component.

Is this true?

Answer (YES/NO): YES